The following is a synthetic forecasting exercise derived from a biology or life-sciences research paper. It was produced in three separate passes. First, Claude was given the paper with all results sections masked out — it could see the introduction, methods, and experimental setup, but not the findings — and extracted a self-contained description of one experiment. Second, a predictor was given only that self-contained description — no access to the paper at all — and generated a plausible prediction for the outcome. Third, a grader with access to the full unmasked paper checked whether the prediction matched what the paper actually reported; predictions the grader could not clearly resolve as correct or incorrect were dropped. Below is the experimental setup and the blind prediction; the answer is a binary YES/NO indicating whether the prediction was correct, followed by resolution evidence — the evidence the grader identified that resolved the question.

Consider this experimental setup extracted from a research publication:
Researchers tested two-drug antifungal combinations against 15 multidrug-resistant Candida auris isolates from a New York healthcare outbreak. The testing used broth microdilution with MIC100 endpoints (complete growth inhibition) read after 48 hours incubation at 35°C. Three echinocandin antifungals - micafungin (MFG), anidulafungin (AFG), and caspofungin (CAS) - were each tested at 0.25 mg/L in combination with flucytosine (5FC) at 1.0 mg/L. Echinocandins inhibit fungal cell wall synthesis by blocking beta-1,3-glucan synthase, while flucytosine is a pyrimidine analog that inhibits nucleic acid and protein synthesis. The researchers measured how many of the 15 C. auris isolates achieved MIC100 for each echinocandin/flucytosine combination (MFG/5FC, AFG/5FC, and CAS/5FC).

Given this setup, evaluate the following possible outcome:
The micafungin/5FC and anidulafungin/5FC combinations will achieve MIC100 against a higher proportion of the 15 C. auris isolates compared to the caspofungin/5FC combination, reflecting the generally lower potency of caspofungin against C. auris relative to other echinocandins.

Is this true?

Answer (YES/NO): YES